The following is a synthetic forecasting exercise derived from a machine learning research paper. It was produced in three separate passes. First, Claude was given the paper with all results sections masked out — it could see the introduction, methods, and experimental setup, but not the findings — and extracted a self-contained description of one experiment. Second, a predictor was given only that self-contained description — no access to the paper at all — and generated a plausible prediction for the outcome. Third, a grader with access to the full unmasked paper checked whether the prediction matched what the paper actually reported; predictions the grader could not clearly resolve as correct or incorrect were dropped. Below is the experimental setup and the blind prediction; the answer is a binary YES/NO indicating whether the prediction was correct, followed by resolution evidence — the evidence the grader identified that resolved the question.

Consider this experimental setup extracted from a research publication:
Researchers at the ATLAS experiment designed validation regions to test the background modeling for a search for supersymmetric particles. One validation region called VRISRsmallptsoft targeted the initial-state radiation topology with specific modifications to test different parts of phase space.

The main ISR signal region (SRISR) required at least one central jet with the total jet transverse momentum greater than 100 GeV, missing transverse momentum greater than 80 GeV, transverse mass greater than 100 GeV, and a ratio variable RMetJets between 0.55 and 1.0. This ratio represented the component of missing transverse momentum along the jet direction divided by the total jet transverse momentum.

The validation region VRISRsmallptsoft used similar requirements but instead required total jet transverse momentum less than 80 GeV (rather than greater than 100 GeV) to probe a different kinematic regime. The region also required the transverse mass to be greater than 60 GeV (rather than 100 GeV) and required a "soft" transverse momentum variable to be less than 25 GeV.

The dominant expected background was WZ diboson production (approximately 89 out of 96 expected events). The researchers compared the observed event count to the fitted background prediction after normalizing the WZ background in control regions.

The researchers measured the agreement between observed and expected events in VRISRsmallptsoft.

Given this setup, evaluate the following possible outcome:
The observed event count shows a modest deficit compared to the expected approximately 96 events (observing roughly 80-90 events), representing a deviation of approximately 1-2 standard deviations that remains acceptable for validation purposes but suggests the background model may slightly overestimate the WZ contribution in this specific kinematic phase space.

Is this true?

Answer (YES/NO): NO